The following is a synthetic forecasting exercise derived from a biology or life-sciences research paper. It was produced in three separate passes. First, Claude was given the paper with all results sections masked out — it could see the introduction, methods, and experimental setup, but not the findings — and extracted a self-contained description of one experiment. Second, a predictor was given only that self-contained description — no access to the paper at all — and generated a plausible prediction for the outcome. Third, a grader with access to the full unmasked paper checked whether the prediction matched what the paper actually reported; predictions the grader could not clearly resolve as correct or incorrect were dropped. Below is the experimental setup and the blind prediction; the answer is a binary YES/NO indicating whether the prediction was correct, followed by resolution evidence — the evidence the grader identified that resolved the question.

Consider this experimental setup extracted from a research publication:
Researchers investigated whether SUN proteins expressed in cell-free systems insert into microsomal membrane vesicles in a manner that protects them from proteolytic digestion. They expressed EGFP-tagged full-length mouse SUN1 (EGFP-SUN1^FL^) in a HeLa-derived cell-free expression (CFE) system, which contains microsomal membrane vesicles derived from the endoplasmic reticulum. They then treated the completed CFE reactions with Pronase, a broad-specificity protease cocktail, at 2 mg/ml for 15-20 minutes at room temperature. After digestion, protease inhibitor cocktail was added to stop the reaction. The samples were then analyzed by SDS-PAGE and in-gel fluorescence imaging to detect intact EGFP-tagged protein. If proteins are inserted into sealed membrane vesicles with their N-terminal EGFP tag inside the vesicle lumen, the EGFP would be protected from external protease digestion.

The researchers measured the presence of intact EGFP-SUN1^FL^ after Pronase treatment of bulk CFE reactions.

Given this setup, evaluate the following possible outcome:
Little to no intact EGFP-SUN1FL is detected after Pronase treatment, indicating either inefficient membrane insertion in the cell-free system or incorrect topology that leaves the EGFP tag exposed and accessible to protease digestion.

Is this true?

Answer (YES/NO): NO